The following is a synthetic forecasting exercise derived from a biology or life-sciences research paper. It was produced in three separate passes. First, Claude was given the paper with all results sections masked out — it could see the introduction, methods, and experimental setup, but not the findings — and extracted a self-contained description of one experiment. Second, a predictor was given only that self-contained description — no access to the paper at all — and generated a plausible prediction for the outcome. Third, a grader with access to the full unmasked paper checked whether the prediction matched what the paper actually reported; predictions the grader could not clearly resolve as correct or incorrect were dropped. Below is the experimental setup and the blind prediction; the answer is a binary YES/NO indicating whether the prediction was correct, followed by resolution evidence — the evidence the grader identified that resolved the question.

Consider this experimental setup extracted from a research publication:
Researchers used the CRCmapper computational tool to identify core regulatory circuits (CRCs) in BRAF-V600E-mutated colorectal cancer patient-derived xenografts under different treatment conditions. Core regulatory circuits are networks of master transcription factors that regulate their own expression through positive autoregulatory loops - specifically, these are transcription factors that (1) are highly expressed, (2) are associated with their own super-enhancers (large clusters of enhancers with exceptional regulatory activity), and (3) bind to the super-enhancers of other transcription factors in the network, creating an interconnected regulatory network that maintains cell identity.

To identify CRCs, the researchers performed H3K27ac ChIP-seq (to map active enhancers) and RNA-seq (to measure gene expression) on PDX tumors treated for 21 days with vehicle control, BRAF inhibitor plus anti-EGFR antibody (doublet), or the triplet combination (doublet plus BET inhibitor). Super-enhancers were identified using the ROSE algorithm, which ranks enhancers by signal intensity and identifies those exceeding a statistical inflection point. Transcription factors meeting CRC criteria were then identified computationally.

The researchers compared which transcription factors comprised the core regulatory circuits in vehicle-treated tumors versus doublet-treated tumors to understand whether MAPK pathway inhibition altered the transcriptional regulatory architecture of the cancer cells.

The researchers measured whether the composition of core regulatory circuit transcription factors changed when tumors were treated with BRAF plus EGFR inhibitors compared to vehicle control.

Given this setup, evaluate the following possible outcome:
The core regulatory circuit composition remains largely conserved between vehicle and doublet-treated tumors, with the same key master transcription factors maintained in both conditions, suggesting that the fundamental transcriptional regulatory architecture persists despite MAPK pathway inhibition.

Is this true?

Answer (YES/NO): YES